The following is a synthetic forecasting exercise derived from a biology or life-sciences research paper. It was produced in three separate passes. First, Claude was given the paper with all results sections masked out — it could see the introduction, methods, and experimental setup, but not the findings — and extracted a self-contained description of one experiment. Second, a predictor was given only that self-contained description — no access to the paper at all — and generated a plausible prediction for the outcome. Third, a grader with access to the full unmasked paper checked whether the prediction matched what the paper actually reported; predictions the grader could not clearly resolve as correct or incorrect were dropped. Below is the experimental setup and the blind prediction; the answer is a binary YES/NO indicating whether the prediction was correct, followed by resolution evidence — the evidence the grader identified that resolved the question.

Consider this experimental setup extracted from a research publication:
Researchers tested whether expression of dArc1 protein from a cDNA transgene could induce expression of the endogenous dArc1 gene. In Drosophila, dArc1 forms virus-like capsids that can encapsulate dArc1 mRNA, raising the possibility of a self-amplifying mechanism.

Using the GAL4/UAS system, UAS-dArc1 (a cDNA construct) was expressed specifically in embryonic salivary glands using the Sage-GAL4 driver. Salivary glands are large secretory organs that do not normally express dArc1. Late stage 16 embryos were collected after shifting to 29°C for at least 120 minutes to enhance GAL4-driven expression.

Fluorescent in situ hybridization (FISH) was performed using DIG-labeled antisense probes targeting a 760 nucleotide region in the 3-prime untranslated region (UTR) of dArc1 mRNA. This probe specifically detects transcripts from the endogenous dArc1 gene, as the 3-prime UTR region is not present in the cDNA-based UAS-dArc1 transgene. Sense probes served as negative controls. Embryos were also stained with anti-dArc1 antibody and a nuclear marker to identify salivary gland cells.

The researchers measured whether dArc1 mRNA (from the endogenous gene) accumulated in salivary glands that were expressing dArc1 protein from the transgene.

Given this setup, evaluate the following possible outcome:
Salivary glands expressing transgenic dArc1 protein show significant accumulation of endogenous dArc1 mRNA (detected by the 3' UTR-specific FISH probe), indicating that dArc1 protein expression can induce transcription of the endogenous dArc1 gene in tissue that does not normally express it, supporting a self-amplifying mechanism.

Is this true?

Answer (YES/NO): YES